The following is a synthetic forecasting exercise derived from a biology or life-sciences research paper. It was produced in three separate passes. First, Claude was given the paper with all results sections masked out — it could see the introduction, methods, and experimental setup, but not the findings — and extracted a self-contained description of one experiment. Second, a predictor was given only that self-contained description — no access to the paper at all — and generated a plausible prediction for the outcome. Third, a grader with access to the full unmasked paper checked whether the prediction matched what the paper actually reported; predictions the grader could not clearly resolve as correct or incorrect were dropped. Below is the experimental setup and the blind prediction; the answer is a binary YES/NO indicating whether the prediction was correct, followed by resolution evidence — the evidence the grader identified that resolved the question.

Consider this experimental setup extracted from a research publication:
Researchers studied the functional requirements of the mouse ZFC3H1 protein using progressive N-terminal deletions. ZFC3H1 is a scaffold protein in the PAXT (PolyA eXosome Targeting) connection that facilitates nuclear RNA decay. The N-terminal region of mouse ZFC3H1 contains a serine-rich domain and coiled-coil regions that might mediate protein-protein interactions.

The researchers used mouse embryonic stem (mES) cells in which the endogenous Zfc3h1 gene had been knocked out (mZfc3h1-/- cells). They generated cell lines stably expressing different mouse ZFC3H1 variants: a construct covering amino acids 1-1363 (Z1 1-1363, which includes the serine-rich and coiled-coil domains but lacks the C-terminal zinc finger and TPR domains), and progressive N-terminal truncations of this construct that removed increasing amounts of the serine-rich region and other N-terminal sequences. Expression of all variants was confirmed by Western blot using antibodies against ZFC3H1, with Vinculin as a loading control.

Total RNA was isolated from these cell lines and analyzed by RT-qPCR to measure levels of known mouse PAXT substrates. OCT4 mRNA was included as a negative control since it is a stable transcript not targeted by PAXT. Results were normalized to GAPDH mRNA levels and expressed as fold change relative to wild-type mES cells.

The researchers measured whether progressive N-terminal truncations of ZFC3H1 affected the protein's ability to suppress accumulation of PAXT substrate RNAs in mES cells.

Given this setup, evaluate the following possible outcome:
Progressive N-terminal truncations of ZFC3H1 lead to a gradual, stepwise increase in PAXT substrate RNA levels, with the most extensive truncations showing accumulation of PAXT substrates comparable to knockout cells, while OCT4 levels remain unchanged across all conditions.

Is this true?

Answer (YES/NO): NO